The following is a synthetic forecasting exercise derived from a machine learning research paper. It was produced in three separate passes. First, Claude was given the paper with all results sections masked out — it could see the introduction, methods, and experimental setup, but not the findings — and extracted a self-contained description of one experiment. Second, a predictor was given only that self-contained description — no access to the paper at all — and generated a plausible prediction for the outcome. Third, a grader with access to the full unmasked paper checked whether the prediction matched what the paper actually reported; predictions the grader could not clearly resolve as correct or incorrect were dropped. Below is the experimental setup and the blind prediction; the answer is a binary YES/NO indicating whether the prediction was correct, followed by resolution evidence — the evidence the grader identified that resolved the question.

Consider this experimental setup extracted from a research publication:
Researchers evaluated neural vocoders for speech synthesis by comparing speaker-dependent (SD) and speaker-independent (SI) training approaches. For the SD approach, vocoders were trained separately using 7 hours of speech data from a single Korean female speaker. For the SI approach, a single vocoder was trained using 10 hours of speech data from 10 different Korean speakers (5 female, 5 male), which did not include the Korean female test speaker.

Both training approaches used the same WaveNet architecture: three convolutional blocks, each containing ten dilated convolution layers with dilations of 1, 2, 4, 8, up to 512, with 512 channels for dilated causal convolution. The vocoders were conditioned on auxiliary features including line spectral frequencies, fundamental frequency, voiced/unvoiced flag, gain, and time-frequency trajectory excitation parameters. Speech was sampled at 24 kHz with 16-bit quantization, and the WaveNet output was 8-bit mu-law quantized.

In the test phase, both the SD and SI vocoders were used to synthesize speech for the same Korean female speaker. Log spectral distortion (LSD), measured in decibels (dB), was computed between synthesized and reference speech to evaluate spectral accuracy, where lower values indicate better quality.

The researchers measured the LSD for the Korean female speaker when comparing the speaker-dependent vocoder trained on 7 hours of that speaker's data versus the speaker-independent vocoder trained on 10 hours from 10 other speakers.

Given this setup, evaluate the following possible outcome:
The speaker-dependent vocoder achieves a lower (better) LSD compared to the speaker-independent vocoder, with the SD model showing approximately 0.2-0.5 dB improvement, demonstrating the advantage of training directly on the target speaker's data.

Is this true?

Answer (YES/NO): NO